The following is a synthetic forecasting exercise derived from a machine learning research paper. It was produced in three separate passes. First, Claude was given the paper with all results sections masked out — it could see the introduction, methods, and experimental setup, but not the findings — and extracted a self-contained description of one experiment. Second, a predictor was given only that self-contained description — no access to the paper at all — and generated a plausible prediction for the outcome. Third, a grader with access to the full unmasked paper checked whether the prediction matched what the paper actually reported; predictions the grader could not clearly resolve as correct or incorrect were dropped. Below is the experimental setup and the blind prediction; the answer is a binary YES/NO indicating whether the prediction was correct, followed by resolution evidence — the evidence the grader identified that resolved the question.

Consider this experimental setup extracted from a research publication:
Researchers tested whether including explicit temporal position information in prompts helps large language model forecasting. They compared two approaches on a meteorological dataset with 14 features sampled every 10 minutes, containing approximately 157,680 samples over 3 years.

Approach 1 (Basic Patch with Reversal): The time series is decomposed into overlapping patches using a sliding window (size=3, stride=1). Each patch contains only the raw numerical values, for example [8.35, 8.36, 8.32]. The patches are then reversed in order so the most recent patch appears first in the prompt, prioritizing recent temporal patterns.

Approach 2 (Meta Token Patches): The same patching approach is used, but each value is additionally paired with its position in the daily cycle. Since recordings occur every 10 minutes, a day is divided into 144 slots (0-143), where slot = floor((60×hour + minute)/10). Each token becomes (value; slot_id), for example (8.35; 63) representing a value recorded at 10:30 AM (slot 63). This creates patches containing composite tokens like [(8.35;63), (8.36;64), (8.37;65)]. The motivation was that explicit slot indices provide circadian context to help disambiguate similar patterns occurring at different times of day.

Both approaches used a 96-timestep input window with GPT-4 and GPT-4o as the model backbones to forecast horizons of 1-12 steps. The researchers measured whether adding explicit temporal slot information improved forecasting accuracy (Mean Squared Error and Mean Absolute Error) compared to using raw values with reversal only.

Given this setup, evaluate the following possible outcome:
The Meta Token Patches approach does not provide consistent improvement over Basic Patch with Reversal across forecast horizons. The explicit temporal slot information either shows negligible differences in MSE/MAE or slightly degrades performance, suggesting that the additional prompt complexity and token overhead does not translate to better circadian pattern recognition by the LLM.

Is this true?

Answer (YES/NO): YES